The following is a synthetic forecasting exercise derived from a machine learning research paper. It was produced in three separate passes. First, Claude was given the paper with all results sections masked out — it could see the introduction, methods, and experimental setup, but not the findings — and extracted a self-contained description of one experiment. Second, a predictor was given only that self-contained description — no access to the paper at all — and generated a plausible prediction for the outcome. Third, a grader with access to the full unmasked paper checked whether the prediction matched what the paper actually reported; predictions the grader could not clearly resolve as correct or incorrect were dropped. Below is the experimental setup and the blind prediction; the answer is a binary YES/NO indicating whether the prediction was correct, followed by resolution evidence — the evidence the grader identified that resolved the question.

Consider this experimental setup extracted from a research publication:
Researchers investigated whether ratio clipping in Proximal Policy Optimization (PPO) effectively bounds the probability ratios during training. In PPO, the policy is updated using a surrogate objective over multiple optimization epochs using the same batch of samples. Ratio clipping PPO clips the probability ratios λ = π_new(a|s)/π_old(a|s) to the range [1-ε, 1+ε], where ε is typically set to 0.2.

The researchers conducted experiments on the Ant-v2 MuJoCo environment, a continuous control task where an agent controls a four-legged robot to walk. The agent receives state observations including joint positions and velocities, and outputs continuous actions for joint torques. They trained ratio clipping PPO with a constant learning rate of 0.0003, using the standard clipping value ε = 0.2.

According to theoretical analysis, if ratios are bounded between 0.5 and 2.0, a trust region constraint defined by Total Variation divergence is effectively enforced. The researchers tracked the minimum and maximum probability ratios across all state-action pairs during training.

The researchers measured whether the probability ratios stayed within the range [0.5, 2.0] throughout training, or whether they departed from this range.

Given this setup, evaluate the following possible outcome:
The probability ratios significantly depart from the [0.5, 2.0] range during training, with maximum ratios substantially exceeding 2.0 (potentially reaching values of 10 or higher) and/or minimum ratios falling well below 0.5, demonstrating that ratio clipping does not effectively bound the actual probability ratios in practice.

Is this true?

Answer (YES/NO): YES